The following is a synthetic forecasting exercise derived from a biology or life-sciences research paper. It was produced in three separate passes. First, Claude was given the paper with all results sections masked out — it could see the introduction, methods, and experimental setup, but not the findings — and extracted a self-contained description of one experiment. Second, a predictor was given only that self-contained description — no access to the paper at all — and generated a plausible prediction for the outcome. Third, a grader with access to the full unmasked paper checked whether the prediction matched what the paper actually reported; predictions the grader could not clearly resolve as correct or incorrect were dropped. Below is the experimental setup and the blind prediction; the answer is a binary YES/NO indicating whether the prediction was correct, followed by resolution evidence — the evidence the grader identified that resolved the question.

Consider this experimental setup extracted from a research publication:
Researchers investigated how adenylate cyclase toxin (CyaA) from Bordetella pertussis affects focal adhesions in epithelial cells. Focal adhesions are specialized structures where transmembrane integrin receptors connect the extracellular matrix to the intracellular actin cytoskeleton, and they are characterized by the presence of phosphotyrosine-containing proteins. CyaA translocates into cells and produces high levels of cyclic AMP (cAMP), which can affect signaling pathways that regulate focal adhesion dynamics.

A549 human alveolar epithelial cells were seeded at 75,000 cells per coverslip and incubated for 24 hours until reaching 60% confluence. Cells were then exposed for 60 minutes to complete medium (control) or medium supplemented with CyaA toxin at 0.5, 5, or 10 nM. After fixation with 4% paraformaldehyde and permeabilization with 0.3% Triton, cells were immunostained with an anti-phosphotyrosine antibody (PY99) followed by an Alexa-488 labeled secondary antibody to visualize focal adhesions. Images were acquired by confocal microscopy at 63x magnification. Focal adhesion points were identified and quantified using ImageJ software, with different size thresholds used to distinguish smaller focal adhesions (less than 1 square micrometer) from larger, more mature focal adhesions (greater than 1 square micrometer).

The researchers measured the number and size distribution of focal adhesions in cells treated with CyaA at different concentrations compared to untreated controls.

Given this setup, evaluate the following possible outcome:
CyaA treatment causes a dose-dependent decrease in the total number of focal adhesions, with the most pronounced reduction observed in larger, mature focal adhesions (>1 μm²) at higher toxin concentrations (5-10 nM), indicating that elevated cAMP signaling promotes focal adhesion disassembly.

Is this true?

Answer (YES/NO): NO